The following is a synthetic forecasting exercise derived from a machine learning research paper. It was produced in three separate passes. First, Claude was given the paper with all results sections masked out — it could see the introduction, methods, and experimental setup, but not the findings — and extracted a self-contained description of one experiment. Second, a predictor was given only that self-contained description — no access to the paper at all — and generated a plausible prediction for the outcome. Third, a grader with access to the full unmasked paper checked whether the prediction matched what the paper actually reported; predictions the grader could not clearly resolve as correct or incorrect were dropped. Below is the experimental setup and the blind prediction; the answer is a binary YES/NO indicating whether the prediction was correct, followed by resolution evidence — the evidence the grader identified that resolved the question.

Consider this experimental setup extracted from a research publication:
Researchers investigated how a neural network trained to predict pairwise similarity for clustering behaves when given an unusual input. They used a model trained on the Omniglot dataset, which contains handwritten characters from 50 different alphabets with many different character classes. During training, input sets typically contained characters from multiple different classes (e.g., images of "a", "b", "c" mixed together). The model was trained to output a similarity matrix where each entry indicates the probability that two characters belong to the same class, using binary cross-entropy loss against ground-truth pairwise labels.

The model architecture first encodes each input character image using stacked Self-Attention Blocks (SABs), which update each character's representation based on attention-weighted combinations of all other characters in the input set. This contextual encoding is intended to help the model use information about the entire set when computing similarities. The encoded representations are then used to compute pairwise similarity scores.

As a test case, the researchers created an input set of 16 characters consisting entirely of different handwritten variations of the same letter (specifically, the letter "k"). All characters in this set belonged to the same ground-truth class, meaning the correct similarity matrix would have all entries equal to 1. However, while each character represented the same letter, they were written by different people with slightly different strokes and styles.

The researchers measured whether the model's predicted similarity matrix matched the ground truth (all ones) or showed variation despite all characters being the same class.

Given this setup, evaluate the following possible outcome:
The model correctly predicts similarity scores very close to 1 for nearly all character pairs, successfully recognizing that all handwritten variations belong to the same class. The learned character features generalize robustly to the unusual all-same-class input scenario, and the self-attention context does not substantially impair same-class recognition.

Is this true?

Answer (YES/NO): NO